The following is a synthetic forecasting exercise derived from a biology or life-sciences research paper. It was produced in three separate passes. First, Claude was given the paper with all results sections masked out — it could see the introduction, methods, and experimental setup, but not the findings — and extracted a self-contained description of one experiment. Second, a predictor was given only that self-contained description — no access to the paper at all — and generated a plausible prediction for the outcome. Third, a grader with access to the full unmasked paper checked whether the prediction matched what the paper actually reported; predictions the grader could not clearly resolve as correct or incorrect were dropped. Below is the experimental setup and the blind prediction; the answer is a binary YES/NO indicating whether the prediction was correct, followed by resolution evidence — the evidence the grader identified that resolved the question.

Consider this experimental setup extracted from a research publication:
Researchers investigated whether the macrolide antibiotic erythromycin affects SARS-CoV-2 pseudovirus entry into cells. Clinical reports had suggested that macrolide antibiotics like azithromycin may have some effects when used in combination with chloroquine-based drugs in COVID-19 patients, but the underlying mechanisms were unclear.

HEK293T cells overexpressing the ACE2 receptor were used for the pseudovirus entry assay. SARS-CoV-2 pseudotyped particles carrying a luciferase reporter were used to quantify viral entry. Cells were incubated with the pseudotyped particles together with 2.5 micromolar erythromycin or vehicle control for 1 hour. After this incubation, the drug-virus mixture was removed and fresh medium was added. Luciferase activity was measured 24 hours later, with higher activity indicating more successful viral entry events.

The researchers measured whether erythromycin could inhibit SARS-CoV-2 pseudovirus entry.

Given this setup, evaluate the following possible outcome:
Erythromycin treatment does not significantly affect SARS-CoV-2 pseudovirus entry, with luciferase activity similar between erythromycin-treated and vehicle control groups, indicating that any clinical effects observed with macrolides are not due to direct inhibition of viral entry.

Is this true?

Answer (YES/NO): NO